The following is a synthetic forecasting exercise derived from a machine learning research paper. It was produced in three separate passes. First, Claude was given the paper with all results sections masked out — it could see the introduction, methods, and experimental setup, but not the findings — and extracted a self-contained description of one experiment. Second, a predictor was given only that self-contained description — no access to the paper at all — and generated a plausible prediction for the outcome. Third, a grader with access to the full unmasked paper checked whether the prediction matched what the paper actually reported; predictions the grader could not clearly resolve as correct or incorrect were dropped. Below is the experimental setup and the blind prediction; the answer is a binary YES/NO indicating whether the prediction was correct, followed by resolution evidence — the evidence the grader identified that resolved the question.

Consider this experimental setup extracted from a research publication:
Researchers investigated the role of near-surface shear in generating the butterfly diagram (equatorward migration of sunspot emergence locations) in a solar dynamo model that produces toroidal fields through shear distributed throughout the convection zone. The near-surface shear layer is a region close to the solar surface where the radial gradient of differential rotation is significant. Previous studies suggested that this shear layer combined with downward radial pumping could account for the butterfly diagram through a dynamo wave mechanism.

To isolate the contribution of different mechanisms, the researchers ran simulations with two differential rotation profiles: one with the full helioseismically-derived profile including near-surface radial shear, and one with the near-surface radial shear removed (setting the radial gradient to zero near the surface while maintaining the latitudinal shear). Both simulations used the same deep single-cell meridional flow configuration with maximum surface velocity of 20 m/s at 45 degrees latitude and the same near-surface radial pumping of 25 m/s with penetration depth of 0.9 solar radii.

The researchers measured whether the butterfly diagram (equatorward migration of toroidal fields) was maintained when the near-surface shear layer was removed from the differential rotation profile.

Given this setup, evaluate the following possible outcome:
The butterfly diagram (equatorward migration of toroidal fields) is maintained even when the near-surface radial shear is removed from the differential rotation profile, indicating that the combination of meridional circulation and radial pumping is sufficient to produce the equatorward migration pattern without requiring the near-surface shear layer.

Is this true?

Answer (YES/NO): NO